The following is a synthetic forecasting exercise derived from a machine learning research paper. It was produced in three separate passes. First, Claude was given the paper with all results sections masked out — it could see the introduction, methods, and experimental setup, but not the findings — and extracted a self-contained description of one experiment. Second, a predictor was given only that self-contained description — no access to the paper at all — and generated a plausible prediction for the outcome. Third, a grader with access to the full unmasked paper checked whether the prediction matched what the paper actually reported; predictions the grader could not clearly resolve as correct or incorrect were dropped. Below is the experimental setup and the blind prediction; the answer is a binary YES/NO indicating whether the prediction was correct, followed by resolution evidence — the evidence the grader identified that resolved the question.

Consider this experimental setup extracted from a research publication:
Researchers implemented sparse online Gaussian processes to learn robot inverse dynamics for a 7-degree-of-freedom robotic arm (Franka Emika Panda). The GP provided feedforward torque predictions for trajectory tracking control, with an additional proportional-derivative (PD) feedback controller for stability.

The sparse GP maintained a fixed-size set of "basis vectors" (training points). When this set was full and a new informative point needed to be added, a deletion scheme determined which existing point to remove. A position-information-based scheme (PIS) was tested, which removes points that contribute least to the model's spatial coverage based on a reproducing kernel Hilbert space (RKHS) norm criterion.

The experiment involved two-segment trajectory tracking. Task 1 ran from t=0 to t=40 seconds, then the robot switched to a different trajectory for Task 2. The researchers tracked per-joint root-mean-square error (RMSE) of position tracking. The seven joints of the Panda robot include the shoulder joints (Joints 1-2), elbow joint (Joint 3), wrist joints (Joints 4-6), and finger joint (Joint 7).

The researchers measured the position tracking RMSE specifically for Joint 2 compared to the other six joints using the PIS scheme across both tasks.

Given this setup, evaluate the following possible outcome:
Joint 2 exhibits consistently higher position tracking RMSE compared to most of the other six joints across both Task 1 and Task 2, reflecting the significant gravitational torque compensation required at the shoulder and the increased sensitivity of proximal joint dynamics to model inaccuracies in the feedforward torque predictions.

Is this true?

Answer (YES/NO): YES